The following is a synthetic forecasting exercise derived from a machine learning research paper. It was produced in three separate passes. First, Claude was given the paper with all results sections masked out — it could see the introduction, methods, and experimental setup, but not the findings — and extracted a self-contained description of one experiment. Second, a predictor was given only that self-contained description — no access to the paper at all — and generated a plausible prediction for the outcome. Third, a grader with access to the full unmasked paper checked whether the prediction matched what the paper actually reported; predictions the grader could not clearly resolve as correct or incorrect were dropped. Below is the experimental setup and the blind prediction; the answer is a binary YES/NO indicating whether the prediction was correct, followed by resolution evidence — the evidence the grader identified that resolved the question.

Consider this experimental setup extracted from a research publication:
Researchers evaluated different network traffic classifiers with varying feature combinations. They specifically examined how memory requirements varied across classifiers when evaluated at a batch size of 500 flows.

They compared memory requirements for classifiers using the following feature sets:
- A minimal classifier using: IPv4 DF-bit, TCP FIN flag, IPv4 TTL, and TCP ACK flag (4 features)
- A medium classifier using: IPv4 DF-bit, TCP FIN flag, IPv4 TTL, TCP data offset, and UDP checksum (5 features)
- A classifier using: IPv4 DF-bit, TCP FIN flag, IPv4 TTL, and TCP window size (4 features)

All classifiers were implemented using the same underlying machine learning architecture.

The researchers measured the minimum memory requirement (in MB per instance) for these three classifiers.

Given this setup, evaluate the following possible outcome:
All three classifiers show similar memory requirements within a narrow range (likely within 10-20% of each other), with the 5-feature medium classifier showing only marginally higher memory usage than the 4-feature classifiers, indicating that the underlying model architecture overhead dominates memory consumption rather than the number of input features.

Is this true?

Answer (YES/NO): YES